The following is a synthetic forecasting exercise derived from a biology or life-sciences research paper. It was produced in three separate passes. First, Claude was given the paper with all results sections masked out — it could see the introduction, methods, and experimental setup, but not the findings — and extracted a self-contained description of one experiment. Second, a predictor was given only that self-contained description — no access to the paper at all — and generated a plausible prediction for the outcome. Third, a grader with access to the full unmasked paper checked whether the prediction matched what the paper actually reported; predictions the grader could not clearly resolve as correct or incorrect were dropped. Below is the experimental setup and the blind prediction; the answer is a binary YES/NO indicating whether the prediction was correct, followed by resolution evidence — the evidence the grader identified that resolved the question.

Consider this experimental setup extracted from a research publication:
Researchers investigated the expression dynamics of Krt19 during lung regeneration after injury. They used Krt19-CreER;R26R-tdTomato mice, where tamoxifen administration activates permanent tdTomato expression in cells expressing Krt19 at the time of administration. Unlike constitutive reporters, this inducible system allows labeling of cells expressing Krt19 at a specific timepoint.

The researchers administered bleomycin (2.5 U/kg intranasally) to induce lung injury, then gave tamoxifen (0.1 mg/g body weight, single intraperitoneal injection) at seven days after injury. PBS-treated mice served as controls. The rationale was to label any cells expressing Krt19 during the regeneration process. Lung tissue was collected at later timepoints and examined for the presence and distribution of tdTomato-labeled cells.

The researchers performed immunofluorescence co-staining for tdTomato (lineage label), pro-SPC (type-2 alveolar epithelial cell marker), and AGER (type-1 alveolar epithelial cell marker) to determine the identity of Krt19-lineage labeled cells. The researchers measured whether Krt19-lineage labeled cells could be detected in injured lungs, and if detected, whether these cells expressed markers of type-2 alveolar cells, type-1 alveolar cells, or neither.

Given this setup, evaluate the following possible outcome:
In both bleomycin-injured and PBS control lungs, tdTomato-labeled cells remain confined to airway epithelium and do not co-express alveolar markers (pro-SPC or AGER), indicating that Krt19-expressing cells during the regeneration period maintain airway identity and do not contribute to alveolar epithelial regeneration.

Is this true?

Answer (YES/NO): NO